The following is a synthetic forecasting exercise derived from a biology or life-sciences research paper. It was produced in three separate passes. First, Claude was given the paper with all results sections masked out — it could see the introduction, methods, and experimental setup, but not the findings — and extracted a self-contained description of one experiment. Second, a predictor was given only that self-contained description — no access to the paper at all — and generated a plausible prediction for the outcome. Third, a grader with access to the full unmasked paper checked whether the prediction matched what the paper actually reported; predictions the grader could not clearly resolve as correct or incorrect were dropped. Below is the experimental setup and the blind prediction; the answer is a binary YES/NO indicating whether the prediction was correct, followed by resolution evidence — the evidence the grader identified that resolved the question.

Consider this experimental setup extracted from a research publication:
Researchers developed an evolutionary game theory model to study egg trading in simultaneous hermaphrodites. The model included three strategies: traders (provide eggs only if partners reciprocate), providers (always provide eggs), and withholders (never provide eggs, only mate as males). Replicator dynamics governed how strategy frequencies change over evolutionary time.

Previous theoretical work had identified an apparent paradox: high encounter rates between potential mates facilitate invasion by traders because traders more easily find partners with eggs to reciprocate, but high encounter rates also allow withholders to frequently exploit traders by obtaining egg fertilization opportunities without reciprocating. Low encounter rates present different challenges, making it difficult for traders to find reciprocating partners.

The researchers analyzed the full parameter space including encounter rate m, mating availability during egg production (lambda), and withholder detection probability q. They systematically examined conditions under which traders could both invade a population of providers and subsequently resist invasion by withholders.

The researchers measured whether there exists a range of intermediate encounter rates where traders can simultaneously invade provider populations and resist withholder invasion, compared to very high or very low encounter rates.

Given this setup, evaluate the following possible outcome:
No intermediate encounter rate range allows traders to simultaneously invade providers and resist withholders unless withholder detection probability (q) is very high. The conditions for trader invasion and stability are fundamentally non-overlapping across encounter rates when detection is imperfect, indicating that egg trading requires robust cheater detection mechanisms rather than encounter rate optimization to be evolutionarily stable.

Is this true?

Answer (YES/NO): NO